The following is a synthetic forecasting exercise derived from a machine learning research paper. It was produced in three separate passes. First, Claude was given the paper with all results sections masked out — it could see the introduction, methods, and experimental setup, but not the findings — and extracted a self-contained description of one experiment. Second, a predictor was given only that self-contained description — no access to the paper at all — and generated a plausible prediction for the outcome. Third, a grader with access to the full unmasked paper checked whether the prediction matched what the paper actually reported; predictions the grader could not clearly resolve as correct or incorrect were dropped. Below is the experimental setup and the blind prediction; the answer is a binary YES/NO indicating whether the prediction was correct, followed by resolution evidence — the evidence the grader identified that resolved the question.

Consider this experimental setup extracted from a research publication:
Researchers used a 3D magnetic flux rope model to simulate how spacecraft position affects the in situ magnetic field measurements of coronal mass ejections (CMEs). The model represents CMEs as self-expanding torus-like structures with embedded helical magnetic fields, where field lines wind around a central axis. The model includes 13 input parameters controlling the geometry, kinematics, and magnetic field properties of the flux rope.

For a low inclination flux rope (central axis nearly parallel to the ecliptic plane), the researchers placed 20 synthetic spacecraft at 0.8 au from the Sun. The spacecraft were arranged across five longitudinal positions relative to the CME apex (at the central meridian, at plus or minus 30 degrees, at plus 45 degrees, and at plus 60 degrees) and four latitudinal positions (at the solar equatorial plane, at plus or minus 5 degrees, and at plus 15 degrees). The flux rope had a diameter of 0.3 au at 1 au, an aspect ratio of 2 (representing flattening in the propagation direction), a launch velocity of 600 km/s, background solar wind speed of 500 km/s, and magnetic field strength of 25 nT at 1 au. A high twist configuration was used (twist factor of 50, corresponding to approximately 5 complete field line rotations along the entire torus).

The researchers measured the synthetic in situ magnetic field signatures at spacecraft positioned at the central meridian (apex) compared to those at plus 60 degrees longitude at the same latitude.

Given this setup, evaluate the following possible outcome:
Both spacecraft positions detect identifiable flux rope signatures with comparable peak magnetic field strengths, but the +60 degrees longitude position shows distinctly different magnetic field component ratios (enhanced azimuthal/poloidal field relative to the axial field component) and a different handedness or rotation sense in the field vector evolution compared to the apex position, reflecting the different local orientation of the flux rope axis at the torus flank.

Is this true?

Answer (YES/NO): NO